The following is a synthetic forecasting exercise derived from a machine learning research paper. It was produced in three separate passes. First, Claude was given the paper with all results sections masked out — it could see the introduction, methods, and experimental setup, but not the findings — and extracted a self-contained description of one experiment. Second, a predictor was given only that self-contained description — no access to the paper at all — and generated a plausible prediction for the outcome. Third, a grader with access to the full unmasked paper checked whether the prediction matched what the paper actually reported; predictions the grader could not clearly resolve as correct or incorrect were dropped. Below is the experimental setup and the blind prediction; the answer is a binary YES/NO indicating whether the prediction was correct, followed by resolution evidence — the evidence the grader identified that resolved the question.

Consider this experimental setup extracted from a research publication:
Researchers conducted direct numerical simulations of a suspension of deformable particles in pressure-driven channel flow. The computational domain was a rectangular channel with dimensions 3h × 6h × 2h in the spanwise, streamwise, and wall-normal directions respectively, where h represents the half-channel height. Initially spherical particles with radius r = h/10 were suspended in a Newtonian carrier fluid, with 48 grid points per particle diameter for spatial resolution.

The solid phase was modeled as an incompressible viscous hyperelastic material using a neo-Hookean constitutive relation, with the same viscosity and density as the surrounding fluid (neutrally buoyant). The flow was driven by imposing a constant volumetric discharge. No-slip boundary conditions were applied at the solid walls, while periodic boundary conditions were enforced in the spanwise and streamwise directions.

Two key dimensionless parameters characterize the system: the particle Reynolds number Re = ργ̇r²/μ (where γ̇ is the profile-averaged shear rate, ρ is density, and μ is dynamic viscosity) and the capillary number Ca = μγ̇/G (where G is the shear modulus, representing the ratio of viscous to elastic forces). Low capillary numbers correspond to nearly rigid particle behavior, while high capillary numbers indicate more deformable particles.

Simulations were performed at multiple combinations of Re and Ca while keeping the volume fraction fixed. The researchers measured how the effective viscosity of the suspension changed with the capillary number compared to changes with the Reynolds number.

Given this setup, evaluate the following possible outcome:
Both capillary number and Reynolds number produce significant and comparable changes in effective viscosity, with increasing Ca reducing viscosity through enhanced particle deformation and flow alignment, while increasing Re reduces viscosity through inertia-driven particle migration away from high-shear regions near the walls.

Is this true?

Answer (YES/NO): NO